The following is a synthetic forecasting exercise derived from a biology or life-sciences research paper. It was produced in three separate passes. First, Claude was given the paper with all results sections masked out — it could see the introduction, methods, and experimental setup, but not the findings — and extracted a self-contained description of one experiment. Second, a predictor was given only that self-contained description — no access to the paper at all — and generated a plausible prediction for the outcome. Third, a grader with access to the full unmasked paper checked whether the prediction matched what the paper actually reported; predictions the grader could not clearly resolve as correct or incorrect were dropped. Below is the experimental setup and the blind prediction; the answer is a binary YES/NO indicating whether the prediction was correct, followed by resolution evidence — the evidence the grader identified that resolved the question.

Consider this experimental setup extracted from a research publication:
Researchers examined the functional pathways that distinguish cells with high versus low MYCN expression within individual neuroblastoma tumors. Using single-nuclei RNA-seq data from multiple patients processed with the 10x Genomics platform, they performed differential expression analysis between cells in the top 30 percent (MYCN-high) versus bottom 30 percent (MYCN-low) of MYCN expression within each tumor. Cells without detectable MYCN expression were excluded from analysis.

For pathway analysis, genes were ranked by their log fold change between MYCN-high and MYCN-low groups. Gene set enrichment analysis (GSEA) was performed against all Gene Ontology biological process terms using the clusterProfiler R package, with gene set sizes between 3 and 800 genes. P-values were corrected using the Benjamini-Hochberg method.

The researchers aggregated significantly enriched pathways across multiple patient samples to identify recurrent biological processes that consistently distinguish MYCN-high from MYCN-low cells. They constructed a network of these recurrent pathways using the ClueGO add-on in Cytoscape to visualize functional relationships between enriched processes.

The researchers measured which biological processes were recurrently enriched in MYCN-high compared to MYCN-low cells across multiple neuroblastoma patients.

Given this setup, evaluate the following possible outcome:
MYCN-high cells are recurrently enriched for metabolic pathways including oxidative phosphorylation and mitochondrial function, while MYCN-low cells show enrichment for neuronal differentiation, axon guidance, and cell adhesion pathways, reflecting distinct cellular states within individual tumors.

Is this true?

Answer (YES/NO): NO